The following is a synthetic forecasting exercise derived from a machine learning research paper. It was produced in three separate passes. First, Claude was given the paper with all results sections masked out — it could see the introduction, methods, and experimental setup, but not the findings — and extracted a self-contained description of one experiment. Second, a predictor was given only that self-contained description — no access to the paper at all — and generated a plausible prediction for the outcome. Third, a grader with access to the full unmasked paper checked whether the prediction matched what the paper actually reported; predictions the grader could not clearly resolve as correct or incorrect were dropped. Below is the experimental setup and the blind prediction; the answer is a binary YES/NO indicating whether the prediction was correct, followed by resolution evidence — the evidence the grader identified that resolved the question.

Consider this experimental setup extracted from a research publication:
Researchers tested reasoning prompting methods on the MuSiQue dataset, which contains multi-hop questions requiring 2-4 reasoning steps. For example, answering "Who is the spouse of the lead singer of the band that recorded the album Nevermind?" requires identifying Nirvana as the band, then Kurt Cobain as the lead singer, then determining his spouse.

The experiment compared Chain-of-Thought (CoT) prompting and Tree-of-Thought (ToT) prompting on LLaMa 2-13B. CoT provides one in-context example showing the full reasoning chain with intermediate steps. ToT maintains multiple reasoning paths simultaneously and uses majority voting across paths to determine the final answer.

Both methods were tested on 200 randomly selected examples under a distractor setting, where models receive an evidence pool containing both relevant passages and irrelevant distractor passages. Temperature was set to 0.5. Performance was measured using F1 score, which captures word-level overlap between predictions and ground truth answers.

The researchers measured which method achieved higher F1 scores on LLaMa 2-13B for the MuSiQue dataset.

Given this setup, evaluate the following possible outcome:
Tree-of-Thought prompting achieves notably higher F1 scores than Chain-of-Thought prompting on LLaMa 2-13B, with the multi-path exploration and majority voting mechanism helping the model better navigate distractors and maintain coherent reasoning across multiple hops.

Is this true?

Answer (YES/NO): NO